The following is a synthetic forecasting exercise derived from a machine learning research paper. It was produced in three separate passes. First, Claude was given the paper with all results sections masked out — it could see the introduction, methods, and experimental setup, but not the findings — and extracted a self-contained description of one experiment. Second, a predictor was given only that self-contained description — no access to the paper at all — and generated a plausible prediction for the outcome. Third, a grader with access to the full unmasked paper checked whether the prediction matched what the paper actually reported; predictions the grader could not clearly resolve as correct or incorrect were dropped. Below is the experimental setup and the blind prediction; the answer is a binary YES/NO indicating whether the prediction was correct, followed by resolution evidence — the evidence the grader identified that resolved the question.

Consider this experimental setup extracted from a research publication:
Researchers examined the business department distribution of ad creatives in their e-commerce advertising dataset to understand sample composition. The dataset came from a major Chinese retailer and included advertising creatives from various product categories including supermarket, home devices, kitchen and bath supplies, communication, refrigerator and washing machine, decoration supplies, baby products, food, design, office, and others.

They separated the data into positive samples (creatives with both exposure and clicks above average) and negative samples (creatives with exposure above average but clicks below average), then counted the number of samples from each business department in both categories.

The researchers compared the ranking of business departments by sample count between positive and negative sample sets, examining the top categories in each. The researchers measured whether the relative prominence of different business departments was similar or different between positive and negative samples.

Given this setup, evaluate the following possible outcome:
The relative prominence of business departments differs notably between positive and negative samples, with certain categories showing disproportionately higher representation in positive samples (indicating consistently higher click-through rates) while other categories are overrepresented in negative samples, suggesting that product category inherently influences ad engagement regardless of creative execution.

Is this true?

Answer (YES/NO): NO